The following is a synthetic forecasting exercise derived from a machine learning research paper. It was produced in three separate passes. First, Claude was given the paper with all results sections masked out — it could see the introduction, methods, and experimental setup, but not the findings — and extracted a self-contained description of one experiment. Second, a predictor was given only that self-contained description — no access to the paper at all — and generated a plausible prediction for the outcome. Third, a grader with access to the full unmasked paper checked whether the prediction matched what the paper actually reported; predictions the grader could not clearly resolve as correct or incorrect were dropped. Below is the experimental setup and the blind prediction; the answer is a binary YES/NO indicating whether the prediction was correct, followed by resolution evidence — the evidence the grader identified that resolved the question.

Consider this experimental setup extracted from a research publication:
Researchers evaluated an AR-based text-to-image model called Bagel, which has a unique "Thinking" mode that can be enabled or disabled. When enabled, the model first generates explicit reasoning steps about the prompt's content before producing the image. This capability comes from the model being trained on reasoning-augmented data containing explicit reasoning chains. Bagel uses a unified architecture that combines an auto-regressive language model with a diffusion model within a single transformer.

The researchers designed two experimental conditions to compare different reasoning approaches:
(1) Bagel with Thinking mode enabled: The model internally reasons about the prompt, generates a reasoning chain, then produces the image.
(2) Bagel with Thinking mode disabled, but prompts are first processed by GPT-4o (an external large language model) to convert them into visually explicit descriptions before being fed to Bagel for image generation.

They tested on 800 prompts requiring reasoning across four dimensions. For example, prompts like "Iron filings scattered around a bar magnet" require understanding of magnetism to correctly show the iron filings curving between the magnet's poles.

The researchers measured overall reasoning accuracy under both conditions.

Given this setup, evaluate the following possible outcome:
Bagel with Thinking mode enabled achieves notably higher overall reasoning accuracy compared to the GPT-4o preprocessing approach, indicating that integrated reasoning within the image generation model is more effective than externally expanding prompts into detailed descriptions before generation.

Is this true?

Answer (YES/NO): NO